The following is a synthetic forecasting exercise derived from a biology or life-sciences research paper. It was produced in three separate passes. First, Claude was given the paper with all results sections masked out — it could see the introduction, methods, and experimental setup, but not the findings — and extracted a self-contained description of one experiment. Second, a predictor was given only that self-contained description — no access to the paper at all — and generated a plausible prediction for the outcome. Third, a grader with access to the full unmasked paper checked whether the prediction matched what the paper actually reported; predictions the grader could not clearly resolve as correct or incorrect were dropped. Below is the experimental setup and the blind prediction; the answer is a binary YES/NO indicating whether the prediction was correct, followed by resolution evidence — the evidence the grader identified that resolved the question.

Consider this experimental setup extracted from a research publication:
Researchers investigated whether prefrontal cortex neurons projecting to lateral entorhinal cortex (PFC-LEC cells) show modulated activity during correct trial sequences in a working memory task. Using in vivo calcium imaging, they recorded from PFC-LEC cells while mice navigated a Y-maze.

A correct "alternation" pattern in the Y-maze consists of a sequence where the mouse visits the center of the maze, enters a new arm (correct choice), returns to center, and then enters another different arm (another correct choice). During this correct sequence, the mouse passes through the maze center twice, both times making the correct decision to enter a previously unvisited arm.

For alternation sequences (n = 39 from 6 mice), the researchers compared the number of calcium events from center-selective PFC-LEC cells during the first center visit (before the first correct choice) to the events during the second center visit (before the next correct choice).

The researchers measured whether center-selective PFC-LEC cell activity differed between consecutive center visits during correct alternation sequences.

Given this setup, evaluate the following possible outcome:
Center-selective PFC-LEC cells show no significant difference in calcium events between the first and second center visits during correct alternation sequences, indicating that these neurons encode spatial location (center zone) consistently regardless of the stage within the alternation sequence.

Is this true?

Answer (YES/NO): YES